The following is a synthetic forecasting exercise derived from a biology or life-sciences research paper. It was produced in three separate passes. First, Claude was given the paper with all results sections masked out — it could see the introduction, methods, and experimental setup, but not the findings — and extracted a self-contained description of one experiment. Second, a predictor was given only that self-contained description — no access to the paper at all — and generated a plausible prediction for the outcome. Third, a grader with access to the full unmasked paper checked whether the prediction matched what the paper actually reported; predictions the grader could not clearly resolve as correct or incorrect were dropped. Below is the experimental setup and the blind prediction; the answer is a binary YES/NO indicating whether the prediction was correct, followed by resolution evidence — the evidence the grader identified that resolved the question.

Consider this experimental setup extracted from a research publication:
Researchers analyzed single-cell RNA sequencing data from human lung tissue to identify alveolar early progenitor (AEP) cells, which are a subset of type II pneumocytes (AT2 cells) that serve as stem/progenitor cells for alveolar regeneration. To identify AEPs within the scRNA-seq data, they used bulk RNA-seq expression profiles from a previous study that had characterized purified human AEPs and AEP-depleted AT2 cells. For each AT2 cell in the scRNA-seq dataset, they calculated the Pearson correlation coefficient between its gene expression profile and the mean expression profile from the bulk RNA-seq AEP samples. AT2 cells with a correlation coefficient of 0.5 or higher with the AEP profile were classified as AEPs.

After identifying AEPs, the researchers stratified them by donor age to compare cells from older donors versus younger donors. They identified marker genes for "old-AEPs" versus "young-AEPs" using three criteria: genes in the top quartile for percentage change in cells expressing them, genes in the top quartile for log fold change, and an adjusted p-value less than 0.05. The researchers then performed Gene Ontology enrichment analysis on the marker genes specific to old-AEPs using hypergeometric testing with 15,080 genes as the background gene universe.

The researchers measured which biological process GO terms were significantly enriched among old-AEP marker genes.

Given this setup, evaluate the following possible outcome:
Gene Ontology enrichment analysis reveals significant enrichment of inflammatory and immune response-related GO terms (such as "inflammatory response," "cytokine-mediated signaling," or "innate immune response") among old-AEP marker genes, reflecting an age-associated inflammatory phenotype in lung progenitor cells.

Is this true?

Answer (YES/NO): NO